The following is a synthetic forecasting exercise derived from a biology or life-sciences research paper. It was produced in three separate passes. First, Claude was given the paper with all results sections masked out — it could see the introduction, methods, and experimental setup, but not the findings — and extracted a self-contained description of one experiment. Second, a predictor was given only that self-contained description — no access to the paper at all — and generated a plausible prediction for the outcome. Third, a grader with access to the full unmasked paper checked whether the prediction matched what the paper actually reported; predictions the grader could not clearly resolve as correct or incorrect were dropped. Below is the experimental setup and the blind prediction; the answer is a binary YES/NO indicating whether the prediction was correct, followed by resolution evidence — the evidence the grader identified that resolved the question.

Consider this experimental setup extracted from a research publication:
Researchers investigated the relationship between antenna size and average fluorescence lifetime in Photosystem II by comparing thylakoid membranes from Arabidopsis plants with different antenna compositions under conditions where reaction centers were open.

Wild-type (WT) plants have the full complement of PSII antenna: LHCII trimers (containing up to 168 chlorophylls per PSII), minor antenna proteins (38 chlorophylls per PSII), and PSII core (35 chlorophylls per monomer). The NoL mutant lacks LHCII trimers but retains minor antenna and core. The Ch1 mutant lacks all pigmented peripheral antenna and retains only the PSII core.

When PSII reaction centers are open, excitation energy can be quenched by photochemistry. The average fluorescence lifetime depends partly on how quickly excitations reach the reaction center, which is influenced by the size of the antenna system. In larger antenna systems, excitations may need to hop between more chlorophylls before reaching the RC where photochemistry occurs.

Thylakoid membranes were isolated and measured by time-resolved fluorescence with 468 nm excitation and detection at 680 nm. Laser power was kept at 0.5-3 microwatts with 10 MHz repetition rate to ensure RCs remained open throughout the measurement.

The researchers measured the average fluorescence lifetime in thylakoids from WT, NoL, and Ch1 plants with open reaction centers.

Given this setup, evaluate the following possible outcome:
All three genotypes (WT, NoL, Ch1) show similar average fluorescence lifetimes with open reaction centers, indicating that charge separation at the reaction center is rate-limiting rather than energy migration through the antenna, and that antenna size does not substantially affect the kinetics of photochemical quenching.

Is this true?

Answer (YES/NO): NO